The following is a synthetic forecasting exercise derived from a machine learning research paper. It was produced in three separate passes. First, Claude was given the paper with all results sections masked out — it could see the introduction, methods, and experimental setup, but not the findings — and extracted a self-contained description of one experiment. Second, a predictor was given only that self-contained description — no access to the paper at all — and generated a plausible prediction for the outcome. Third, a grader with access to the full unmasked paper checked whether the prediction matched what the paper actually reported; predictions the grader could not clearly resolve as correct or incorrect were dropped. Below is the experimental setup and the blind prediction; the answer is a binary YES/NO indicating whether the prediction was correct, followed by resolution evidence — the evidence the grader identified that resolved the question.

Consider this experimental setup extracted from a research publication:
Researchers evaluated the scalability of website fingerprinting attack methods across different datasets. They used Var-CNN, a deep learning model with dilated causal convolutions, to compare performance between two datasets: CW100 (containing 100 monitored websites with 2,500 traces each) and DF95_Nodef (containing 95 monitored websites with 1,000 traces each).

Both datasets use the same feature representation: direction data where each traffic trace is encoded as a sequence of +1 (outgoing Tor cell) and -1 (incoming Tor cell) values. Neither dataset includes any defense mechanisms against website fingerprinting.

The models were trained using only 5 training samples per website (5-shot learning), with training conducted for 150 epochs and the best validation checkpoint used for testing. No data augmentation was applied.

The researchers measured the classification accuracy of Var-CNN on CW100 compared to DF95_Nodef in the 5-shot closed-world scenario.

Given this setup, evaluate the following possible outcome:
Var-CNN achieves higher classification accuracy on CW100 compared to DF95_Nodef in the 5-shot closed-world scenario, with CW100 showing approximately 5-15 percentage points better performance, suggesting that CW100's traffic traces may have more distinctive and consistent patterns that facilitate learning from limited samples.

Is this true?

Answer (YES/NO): NO